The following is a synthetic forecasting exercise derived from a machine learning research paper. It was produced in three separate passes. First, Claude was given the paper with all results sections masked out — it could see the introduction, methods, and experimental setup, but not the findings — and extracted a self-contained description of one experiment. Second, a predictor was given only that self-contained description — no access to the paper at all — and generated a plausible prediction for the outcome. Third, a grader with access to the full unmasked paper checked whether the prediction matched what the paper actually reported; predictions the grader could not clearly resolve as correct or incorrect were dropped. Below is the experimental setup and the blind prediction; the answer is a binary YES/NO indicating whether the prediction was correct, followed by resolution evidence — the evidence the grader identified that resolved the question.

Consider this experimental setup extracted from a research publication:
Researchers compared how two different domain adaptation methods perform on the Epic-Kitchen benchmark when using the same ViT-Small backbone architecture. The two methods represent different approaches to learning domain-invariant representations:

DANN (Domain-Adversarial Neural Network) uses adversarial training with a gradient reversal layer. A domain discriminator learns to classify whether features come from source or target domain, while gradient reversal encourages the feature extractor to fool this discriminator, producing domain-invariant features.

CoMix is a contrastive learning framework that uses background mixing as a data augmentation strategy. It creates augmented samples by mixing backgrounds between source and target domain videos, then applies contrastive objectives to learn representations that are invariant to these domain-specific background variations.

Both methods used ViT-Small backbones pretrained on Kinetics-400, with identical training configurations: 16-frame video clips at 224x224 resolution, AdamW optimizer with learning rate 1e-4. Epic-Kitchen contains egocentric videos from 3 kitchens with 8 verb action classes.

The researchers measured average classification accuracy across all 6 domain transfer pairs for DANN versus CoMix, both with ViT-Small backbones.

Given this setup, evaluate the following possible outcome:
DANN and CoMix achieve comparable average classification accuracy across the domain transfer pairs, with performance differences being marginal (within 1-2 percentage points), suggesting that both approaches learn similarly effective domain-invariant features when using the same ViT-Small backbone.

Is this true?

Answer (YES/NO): YES